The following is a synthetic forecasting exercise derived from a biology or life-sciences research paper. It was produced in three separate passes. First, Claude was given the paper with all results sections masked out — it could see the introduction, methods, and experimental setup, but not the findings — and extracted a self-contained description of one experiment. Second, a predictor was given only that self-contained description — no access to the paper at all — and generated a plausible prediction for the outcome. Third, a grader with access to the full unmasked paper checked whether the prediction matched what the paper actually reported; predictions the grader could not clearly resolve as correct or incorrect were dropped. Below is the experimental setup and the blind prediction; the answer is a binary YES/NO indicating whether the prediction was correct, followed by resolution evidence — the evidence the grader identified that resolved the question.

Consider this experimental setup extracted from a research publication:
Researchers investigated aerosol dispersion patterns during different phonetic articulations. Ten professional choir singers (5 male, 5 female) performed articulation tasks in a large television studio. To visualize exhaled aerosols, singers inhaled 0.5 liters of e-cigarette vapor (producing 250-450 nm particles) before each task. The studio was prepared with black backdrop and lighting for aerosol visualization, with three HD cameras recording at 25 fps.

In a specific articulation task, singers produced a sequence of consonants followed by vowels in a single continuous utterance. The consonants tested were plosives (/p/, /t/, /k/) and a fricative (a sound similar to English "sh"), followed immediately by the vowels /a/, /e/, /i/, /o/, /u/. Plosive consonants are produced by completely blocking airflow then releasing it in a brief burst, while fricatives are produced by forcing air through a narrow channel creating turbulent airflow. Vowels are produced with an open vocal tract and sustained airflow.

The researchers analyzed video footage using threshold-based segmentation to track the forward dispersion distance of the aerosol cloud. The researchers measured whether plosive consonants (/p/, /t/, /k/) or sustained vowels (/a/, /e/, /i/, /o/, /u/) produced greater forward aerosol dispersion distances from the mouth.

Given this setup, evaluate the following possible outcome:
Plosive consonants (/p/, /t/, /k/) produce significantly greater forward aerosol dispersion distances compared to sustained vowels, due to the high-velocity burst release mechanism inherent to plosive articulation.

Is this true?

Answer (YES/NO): YES